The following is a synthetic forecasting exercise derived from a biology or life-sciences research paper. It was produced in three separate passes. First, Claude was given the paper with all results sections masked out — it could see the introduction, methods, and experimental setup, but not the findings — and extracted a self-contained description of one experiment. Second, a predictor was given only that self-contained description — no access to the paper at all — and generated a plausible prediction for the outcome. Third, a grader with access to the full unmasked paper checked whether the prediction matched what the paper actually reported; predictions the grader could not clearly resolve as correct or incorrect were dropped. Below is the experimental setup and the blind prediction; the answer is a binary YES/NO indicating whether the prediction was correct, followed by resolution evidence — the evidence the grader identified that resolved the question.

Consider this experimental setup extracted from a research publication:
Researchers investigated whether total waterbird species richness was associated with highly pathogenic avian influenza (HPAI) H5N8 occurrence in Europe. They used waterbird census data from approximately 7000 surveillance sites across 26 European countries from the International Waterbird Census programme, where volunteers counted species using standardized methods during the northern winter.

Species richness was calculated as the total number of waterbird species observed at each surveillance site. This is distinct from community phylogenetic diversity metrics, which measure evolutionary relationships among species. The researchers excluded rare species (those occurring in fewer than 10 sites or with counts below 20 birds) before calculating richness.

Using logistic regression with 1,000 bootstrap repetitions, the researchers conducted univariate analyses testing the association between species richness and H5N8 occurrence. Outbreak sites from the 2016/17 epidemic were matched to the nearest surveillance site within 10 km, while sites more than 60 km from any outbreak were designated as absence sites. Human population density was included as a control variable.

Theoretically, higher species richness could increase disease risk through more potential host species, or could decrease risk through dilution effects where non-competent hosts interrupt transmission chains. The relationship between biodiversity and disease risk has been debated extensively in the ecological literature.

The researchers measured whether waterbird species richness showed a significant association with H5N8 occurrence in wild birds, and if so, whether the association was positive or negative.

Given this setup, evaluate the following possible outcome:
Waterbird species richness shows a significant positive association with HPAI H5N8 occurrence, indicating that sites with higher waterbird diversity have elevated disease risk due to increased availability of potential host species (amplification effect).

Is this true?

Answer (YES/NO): NO